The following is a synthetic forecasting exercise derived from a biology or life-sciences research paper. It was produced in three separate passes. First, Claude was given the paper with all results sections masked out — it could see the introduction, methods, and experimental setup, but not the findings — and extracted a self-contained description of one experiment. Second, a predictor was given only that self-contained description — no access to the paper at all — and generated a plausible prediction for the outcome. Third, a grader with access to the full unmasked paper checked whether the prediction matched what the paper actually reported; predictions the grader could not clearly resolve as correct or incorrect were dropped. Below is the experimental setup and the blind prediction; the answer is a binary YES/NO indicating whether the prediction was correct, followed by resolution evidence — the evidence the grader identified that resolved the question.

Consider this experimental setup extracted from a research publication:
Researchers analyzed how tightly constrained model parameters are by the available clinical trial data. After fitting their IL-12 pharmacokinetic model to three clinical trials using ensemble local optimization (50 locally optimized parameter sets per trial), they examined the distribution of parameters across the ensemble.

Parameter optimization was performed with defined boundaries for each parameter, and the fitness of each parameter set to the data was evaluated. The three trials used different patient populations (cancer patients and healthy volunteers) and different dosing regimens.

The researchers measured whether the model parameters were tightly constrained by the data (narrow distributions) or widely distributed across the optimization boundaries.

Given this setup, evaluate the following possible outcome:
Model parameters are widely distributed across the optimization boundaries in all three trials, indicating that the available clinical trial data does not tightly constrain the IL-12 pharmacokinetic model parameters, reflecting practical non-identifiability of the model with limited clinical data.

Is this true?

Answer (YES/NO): YES